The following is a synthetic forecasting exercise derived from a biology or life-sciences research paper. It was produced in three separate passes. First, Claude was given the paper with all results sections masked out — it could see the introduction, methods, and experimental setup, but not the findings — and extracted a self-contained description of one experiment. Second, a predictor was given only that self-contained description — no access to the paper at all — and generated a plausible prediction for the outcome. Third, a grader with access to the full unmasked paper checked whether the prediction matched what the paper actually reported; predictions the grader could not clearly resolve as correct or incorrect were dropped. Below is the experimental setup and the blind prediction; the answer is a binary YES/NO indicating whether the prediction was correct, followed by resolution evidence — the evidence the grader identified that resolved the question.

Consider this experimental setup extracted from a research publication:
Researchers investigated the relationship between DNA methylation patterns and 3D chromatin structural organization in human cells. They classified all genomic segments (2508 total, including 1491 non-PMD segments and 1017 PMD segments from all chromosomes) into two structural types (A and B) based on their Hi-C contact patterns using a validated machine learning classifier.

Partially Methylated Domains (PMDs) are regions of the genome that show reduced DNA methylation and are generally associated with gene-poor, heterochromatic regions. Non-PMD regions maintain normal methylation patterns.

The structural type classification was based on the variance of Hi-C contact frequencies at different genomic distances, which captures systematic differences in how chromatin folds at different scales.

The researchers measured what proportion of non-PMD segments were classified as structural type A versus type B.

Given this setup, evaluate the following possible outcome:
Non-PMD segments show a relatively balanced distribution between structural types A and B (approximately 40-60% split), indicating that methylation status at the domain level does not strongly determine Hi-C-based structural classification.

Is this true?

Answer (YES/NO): NO